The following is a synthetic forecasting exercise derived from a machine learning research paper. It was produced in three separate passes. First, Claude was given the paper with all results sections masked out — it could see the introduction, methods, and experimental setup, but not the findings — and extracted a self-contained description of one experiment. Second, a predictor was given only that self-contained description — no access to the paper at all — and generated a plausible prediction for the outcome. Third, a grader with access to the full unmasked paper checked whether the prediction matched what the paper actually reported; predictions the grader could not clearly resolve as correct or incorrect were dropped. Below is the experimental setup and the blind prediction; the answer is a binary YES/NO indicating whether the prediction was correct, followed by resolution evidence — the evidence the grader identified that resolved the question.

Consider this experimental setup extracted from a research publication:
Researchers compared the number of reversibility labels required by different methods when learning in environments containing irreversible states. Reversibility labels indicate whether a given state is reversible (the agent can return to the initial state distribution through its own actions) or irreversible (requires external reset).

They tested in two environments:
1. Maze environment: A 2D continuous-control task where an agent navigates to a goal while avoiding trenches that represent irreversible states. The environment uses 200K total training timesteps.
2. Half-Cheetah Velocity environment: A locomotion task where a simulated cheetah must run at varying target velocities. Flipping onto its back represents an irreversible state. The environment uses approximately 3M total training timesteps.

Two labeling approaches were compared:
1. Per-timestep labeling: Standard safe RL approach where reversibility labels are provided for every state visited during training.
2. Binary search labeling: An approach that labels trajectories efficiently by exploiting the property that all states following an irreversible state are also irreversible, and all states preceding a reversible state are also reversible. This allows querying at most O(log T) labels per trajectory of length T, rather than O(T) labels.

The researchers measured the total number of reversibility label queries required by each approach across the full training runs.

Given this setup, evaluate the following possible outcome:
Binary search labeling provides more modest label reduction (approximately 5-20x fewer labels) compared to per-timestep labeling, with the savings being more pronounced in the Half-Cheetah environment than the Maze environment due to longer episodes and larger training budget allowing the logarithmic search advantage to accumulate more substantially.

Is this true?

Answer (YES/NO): NO